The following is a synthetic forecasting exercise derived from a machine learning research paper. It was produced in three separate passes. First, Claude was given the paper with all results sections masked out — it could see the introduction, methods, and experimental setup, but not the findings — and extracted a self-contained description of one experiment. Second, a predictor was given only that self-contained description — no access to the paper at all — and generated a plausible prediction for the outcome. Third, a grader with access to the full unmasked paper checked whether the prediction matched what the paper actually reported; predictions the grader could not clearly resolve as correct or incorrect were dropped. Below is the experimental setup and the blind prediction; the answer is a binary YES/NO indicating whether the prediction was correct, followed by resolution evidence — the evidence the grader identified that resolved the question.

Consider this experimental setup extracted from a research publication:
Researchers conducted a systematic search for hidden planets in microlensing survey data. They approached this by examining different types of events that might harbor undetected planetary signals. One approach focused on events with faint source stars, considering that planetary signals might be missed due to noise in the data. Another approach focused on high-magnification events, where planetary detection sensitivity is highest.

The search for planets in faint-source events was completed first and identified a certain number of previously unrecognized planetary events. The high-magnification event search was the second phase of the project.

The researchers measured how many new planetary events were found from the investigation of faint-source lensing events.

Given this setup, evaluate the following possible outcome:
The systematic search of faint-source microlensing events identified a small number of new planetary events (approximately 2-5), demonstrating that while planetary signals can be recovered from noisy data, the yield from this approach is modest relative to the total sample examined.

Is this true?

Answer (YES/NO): YES